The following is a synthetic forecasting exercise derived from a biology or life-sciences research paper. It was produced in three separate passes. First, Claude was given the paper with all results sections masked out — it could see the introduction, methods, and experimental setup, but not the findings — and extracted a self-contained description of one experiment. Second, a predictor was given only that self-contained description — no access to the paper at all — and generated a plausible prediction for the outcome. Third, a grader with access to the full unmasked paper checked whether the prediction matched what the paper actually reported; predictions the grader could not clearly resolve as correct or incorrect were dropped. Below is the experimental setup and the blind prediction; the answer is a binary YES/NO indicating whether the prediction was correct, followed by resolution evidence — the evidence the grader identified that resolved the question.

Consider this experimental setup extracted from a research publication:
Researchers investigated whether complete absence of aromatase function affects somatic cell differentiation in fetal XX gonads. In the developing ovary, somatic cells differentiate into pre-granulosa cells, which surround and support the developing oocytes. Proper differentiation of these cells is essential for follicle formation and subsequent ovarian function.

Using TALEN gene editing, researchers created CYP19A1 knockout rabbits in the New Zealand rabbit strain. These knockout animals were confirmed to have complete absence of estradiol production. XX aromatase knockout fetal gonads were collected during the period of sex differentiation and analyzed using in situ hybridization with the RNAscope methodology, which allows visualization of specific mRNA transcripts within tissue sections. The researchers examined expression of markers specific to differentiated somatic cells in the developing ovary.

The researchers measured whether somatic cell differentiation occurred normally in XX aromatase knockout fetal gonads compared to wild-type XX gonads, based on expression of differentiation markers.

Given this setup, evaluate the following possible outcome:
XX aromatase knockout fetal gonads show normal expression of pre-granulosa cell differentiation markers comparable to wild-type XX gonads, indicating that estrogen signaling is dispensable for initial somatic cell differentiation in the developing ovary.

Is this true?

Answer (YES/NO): NO